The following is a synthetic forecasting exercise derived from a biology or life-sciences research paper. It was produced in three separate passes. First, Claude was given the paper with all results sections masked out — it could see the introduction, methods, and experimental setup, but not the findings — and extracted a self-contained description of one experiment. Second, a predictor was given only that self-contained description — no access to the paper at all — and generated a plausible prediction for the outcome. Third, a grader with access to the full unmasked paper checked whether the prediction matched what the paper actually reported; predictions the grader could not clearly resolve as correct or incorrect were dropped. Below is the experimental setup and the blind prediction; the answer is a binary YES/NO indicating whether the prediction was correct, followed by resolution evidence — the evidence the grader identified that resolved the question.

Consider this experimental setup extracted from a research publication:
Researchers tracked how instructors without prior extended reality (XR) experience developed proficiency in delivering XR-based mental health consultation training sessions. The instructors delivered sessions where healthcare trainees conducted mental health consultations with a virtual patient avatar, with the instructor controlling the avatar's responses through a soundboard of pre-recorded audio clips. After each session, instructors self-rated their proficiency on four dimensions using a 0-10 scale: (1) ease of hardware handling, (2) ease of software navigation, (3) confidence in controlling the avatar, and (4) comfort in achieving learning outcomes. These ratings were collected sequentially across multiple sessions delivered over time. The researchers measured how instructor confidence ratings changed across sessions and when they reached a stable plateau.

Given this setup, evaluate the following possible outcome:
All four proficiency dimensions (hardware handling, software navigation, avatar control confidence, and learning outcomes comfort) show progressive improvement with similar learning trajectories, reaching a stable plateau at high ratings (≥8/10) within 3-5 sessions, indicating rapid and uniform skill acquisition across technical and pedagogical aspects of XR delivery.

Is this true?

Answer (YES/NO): NO